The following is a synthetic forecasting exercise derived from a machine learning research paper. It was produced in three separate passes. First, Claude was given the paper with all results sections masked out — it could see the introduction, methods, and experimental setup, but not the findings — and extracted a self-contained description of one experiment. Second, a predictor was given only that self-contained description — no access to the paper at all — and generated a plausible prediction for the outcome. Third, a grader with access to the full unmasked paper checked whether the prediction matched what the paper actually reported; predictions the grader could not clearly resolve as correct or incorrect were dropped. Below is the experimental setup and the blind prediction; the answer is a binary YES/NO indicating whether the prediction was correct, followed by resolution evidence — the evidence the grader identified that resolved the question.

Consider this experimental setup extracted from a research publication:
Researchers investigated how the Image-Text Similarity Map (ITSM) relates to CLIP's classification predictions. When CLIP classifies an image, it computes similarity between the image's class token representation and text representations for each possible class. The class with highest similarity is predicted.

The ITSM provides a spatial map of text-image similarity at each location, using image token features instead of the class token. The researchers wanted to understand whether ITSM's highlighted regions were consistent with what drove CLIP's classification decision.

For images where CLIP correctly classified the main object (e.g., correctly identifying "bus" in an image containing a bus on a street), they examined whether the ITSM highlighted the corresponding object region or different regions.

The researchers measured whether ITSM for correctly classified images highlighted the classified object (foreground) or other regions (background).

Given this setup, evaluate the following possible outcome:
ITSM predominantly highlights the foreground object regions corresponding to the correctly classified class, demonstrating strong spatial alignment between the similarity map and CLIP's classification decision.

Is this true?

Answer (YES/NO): NO